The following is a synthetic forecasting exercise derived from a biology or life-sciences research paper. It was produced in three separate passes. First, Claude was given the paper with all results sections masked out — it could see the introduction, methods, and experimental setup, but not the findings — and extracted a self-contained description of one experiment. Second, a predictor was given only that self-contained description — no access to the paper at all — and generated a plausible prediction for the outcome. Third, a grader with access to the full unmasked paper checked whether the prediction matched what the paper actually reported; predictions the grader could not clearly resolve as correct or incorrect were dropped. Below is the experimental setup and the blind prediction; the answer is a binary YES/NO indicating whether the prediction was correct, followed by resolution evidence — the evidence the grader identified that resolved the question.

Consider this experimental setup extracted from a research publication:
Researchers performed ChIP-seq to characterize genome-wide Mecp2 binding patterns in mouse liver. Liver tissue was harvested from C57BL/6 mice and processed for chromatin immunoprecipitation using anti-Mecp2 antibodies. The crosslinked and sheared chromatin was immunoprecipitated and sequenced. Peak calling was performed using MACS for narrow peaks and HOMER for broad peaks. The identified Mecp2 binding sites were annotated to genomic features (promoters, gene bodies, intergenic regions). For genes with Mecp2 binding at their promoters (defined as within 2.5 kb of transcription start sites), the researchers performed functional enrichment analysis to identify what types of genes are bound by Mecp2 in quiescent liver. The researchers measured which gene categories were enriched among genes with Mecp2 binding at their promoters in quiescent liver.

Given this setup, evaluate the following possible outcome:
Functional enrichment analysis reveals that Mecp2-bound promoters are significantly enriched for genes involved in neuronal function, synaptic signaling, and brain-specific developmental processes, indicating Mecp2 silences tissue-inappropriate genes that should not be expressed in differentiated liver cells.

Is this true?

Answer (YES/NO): NO